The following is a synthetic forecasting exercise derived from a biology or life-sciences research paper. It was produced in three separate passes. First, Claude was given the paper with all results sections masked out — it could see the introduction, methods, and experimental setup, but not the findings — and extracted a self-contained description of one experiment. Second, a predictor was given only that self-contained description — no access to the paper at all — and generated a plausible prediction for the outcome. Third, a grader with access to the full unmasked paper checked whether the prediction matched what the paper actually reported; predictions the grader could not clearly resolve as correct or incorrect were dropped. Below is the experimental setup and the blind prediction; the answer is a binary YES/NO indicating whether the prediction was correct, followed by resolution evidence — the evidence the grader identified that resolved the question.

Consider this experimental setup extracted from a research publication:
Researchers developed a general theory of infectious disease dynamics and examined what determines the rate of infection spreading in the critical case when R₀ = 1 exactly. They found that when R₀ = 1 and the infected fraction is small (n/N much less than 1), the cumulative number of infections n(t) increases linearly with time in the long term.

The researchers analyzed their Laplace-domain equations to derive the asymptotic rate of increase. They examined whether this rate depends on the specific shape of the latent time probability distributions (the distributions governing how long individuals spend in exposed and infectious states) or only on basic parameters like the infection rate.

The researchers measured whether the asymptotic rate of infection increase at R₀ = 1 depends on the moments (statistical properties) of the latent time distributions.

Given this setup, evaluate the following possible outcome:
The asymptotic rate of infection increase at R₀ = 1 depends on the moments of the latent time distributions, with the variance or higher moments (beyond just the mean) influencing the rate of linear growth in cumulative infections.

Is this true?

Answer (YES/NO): YES